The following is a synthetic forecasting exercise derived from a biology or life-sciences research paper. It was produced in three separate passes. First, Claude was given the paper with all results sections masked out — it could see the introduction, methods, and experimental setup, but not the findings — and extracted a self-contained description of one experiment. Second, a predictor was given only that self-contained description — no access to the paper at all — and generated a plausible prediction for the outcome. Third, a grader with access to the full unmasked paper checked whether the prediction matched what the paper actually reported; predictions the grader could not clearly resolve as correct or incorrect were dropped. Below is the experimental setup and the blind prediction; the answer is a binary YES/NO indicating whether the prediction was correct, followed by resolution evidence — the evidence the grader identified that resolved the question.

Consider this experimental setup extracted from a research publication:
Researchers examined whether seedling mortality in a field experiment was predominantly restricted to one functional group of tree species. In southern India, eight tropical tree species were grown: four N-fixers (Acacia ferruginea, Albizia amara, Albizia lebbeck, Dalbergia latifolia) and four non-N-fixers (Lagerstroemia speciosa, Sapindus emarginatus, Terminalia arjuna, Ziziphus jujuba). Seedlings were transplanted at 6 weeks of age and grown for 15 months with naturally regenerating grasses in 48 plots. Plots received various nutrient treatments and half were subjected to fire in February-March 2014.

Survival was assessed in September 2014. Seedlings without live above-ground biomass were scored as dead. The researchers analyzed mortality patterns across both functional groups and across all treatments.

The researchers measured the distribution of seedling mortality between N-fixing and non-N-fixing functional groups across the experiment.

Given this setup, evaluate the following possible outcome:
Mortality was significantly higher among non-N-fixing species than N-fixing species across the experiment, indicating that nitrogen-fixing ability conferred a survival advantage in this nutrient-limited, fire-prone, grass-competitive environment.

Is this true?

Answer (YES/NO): YES